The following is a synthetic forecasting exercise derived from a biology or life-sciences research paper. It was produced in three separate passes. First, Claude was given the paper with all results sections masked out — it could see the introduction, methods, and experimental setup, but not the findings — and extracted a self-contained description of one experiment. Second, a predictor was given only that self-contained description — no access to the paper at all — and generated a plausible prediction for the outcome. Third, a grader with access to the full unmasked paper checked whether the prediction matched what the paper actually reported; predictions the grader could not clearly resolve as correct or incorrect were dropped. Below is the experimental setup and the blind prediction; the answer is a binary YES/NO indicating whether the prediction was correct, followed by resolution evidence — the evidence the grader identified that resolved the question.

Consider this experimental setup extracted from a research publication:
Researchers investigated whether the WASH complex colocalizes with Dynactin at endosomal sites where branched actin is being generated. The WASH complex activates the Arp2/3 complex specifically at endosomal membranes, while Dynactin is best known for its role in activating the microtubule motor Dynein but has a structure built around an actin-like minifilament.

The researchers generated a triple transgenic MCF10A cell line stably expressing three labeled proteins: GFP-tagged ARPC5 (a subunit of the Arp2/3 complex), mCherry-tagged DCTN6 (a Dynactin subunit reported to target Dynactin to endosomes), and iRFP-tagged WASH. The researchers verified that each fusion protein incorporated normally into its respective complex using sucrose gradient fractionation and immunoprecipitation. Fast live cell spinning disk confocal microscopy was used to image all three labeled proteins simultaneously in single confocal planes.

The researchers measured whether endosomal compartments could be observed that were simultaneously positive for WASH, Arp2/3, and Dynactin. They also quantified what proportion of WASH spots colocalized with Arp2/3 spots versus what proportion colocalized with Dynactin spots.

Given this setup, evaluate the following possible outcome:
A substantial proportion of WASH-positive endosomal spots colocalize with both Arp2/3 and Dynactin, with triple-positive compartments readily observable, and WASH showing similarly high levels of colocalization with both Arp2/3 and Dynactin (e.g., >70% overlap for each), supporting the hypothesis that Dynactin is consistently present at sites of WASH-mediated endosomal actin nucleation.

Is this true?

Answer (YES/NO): NO